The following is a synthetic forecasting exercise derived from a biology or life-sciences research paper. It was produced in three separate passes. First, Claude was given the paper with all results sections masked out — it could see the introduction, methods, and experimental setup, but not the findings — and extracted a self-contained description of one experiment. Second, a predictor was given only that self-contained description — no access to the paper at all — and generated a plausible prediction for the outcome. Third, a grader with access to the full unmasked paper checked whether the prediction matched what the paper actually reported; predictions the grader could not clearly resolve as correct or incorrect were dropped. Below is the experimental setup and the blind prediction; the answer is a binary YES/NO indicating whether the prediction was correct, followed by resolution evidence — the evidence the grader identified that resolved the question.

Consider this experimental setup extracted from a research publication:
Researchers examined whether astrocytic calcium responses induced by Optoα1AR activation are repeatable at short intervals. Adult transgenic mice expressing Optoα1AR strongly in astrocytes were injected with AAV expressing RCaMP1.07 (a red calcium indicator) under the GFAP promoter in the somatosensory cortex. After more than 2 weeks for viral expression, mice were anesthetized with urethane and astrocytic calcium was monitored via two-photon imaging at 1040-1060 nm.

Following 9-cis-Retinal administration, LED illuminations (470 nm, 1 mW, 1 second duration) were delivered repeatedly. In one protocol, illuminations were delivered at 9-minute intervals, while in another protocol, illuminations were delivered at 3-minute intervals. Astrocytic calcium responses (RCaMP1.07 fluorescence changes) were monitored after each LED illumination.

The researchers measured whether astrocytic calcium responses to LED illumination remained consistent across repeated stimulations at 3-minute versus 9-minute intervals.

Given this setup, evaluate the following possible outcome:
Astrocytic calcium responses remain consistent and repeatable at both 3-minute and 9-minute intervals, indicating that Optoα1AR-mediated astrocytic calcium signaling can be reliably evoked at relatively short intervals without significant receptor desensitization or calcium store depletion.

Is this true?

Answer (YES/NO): NO